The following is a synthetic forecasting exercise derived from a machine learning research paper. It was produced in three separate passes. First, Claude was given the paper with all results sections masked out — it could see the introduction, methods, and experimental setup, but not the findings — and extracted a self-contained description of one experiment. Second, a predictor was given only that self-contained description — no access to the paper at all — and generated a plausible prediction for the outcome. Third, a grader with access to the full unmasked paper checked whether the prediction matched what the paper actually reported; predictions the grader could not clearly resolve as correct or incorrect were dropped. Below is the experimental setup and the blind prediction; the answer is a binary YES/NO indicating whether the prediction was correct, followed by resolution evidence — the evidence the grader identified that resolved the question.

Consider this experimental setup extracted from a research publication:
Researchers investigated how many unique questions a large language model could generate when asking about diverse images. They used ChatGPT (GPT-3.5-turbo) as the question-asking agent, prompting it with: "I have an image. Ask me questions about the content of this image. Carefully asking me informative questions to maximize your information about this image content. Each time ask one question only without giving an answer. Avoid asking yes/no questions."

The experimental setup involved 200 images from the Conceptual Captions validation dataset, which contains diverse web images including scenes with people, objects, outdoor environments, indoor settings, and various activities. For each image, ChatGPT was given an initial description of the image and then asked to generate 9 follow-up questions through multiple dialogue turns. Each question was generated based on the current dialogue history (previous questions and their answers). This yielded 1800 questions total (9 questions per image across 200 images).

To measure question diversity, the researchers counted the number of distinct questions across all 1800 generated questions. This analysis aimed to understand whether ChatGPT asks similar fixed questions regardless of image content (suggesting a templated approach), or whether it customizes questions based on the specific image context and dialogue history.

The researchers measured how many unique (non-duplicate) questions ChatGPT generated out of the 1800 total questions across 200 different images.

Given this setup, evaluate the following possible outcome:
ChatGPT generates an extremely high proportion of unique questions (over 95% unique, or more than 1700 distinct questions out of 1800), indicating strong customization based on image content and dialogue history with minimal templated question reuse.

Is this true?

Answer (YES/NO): NO